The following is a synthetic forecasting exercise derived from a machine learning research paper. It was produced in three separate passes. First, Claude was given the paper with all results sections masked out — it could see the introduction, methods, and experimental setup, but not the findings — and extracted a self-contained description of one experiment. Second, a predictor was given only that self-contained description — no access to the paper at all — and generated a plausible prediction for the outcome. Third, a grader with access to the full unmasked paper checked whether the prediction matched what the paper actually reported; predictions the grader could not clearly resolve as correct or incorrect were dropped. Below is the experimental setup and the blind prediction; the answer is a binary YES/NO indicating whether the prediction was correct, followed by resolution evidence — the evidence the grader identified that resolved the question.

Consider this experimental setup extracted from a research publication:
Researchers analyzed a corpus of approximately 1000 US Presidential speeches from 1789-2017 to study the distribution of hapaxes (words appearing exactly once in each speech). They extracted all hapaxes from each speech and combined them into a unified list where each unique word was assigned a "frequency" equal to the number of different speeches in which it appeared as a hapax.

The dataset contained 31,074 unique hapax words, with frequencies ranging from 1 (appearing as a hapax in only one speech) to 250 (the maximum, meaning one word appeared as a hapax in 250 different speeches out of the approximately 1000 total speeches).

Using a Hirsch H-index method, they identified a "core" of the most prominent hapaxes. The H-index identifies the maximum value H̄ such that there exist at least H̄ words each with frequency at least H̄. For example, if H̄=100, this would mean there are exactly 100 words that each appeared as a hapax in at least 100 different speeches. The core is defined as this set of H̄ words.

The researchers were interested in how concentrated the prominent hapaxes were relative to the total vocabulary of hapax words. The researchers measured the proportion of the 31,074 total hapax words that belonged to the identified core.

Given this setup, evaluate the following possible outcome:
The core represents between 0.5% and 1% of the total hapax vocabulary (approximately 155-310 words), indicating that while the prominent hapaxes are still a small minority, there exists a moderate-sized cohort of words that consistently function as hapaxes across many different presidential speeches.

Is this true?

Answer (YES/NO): YES